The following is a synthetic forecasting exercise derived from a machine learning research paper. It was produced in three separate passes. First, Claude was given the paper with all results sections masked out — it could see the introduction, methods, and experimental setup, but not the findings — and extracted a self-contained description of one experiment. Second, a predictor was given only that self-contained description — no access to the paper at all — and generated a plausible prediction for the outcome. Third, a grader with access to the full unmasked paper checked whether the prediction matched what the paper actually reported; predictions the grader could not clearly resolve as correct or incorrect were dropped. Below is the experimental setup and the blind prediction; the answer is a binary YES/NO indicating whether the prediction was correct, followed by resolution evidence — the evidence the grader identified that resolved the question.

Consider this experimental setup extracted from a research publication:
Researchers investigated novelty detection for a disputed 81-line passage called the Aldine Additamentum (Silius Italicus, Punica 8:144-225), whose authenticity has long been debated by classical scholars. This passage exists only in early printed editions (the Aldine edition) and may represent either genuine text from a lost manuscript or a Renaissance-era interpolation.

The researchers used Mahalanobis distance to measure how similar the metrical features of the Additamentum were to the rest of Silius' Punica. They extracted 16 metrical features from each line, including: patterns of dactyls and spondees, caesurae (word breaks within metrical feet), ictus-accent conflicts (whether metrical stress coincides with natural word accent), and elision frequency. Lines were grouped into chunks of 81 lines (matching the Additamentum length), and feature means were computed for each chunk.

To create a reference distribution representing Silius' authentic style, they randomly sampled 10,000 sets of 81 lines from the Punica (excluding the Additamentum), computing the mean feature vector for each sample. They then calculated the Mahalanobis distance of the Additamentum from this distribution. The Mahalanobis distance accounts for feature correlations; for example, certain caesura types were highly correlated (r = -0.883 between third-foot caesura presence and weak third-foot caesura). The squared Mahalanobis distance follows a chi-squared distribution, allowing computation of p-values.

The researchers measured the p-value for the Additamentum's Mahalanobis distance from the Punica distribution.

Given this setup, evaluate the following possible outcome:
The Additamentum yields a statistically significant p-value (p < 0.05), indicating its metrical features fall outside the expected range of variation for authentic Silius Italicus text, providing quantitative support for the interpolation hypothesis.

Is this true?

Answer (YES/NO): YES